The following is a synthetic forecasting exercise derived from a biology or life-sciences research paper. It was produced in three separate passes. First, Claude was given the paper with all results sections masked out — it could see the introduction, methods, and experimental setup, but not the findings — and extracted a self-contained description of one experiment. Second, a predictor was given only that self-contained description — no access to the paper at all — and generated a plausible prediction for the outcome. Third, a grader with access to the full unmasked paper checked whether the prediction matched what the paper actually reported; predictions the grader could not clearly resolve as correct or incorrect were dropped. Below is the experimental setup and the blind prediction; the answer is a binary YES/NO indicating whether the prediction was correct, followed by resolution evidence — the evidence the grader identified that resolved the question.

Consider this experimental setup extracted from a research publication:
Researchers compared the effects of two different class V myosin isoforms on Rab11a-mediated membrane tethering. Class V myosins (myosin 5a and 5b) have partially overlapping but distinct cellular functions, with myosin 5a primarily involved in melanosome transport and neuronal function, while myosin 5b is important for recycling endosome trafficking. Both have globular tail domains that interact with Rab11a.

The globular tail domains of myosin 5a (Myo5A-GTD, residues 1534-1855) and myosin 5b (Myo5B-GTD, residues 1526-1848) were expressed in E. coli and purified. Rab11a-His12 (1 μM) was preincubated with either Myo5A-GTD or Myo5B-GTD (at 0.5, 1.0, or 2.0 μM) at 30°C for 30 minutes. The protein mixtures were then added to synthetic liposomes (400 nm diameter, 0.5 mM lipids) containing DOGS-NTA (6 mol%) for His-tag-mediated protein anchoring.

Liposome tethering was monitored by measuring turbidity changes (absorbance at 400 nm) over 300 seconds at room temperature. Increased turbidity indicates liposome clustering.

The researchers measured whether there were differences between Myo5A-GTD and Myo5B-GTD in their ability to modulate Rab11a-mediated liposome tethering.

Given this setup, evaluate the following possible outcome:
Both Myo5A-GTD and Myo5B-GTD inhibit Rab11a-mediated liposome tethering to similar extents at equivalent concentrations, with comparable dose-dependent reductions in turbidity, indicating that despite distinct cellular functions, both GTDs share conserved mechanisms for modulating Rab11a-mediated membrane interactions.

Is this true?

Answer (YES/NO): NO